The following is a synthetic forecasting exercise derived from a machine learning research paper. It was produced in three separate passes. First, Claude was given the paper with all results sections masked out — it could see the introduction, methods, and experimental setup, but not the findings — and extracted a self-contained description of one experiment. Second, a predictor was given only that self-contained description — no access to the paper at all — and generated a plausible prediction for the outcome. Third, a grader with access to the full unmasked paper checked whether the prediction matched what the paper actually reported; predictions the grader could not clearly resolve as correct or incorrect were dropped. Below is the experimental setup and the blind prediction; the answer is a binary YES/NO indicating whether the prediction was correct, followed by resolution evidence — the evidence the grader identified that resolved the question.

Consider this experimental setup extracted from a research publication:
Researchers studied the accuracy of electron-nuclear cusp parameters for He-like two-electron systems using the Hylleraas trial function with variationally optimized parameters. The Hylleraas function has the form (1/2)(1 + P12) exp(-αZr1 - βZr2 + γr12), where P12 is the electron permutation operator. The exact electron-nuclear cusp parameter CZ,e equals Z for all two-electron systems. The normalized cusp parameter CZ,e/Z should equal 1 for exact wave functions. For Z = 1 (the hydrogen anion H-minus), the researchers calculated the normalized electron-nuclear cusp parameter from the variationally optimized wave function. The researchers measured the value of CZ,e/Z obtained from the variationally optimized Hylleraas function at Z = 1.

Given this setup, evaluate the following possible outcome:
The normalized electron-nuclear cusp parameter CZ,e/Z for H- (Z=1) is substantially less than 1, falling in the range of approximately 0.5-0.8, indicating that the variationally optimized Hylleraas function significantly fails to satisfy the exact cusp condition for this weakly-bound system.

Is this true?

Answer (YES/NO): YES